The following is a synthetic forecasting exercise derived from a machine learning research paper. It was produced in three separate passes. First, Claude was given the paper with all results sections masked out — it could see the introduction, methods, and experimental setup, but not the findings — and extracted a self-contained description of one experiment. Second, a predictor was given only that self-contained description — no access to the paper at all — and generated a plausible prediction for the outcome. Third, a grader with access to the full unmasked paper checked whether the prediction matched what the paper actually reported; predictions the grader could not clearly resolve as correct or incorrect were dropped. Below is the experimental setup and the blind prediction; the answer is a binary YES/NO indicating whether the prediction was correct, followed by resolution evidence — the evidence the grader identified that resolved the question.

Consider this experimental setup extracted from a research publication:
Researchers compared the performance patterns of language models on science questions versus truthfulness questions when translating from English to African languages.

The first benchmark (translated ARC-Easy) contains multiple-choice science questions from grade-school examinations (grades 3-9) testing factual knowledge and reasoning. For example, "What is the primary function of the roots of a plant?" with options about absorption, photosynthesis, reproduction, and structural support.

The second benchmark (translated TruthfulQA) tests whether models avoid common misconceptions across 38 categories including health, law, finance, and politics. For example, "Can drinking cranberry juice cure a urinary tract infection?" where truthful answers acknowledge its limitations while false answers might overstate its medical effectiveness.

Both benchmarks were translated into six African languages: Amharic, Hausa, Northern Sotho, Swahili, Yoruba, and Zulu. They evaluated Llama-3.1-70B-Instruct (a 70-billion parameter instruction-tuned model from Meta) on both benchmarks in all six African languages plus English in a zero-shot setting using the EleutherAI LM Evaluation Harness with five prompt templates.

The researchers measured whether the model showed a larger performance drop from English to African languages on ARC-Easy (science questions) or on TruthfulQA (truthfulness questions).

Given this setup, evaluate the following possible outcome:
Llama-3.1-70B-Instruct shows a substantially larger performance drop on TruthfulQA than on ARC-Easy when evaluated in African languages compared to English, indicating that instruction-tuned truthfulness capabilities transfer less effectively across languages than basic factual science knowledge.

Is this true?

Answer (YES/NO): NO